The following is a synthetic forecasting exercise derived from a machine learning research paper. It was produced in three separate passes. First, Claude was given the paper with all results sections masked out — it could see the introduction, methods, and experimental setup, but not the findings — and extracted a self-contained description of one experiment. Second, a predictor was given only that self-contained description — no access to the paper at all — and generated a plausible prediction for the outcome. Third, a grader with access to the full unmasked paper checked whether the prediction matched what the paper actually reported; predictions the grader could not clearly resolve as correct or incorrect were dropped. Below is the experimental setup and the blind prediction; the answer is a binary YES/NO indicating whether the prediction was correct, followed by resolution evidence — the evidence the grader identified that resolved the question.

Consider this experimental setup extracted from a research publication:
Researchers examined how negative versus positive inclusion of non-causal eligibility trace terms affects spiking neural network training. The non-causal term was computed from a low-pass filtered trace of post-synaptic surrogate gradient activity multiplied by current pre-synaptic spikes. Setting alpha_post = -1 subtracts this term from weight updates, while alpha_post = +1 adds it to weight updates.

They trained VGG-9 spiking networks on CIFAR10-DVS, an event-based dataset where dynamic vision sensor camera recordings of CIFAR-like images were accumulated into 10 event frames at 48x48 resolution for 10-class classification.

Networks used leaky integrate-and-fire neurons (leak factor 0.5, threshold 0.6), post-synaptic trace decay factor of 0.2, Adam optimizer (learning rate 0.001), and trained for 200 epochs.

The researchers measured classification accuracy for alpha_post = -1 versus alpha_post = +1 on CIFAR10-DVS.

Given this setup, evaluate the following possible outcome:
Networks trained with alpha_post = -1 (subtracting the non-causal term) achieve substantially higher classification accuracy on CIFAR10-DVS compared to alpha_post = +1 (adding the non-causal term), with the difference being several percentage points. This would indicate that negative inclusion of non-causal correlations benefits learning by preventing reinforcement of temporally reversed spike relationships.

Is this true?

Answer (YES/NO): NO